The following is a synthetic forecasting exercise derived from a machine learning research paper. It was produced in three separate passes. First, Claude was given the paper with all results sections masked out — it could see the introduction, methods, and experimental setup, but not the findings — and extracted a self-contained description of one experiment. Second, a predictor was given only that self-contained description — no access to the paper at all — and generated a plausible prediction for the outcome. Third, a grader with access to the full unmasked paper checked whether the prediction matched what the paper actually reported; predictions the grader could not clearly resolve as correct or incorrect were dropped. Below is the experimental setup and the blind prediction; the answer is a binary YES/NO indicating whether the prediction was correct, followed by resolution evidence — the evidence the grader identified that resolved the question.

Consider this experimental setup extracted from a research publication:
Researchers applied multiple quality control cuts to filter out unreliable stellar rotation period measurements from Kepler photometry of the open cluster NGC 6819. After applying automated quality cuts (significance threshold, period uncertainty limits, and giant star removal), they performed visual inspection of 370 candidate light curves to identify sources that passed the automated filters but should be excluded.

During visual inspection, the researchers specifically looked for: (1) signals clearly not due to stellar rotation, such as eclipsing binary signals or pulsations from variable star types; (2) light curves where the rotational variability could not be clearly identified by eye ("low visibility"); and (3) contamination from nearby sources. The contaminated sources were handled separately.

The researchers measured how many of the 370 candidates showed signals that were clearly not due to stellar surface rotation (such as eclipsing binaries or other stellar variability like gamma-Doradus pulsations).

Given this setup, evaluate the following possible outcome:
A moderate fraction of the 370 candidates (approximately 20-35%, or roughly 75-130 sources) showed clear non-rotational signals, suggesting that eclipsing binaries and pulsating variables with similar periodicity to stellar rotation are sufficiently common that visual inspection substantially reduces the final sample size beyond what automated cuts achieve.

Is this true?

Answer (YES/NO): NO